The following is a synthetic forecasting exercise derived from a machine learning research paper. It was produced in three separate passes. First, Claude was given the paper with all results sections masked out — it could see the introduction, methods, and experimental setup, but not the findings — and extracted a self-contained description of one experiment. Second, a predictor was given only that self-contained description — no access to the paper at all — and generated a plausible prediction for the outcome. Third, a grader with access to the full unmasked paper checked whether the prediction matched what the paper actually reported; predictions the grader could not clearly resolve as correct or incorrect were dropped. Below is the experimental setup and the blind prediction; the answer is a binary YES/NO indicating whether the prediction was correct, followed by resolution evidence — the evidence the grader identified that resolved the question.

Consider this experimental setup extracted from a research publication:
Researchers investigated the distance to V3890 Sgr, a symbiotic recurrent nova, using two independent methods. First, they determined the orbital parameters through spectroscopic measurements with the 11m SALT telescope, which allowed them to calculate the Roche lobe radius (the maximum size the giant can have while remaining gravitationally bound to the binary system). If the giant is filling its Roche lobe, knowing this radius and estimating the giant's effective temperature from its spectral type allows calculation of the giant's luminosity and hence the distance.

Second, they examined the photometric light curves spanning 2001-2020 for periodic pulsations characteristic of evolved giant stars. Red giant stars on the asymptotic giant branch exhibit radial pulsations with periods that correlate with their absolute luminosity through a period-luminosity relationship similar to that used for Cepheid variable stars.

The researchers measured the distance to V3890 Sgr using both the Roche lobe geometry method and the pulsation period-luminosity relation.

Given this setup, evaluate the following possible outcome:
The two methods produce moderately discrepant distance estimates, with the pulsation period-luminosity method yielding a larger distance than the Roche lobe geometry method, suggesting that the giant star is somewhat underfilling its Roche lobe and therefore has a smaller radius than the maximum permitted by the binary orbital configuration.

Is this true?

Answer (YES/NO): NO